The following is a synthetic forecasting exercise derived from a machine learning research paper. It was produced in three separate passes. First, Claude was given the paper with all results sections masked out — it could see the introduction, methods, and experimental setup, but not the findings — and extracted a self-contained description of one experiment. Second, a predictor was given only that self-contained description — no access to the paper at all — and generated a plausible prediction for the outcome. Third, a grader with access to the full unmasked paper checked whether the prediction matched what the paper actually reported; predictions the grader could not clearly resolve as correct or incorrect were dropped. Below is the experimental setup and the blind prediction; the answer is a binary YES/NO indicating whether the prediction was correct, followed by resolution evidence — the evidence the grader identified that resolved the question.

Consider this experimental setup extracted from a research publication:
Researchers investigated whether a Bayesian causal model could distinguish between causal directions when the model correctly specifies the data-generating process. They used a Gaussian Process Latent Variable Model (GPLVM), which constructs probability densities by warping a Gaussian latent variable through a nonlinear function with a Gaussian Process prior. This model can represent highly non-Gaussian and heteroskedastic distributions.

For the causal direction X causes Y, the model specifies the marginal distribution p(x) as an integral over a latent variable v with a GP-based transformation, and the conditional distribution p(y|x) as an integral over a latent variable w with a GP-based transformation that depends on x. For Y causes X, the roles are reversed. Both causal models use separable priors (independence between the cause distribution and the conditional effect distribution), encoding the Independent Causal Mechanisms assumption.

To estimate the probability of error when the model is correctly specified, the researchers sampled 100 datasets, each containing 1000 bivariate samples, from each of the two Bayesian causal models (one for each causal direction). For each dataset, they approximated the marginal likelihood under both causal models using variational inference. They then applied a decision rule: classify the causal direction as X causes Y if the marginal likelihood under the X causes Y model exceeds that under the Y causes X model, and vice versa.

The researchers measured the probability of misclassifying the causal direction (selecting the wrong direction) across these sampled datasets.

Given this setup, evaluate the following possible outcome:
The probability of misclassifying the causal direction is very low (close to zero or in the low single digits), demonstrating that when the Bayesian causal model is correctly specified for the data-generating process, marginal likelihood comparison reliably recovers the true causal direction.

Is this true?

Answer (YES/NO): YES